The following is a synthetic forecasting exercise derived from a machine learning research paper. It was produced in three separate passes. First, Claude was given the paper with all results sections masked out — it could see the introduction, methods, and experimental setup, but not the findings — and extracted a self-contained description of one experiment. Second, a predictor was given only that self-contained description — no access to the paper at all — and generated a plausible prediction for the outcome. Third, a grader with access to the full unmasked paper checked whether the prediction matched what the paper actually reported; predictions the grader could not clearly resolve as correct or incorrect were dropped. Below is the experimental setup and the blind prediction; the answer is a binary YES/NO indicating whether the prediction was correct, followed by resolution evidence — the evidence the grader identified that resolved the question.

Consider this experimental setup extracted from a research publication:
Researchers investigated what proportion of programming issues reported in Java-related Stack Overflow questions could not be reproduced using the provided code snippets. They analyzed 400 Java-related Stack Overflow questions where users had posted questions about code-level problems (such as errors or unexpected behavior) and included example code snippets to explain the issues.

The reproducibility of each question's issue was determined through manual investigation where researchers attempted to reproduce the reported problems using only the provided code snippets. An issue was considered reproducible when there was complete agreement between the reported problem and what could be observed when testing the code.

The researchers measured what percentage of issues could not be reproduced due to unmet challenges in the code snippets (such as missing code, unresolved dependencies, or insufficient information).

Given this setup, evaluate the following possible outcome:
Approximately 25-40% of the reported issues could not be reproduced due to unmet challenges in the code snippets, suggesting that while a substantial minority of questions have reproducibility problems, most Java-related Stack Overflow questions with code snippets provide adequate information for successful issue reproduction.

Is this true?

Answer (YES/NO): NO